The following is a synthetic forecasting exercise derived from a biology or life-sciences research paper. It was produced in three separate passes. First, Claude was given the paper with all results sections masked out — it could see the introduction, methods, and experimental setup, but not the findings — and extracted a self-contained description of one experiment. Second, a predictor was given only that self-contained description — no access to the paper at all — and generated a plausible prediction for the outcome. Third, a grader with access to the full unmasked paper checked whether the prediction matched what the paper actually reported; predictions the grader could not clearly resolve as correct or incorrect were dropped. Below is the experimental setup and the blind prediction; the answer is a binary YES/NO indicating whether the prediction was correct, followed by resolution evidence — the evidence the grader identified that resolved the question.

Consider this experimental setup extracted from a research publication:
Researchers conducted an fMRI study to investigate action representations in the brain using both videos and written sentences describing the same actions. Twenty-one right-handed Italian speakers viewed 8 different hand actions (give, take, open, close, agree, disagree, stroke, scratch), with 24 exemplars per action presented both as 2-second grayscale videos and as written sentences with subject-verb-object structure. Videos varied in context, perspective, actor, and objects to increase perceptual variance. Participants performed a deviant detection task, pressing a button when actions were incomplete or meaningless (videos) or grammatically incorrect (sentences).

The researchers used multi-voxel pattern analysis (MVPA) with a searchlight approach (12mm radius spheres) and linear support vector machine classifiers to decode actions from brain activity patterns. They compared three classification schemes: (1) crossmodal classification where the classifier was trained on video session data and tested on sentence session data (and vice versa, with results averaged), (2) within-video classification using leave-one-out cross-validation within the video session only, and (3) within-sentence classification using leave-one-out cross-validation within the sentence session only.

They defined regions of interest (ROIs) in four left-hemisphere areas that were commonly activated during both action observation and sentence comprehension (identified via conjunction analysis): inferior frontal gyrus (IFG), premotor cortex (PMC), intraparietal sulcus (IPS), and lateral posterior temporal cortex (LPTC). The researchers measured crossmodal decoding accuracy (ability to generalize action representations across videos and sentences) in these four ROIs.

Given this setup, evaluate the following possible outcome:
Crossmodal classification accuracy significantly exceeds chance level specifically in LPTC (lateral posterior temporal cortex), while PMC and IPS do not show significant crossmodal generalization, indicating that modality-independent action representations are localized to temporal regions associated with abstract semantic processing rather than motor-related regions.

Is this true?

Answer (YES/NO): YES